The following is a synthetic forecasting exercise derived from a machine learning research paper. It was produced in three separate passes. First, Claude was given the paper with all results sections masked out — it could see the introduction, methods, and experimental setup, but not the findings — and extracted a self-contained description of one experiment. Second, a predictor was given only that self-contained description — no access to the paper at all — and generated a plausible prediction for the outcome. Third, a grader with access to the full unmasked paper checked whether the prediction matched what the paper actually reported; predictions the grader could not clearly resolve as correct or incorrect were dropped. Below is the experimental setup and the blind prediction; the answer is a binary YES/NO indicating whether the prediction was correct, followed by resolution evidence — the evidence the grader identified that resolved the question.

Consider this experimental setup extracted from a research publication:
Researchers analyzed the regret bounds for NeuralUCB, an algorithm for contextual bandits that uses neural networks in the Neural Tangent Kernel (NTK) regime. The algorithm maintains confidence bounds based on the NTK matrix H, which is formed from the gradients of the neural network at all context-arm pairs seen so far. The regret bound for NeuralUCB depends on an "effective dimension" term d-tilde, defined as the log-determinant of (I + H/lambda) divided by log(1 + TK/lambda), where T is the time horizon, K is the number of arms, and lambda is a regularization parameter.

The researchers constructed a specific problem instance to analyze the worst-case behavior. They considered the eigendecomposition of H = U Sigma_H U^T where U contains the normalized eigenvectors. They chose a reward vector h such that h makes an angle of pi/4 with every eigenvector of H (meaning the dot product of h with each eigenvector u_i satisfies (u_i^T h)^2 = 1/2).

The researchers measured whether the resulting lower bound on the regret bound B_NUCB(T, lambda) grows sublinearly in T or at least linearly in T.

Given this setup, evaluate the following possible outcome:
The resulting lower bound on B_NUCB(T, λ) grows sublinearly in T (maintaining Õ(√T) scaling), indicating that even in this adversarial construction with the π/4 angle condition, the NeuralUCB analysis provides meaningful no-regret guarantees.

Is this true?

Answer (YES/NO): NO